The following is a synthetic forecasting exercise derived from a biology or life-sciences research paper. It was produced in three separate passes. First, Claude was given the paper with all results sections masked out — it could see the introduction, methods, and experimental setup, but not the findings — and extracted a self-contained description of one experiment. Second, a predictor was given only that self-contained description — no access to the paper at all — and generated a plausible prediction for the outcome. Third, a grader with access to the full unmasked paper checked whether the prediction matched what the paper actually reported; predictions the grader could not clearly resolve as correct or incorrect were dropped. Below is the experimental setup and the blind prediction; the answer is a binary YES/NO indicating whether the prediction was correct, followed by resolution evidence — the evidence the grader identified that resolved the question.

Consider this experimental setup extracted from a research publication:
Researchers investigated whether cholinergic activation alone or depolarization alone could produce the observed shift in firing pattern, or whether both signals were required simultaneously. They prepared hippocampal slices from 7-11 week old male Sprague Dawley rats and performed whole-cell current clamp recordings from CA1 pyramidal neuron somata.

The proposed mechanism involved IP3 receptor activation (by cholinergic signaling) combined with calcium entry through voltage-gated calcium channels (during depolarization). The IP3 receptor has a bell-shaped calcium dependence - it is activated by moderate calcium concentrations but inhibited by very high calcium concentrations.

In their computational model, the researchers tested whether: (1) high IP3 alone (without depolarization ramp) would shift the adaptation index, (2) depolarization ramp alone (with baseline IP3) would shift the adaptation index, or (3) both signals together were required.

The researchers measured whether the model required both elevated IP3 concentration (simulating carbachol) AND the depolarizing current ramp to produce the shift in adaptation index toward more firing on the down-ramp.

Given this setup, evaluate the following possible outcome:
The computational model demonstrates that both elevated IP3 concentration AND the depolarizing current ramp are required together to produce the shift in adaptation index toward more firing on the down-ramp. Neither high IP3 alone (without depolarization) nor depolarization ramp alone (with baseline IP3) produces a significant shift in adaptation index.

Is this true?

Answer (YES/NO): YES